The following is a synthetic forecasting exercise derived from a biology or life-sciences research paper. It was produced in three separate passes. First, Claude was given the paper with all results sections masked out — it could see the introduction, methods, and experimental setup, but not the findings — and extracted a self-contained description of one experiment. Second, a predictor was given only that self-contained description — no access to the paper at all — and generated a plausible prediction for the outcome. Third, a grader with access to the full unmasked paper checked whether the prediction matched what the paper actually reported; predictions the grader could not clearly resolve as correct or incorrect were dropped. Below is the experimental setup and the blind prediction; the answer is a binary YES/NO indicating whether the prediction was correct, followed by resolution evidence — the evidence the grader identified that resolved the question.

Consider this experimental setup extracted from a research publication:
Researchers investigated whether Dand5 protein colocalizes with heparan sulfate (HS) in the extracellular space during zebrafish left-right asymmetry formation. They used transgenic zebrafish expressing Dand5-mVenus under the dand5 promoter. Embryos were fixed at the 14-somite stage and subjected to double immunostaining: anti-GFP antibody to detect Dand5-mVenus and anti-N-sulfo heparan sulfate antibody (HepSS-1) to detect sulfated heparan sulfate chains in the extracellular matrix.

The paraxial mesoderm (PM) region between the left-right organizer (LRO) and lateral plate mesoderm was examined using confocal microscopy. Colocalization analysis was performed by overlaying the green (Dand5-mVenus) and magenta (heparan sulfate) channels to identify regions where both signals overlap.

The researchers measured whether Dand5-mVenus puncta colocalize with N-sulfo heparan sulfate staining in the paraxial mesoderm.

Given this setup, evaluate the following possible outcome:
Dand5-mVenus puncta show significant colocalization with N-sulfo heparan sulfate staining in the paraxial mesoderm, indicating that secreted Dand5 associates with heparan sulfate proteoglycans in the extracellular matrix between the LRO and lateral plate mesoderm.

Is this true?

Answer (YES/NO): YES